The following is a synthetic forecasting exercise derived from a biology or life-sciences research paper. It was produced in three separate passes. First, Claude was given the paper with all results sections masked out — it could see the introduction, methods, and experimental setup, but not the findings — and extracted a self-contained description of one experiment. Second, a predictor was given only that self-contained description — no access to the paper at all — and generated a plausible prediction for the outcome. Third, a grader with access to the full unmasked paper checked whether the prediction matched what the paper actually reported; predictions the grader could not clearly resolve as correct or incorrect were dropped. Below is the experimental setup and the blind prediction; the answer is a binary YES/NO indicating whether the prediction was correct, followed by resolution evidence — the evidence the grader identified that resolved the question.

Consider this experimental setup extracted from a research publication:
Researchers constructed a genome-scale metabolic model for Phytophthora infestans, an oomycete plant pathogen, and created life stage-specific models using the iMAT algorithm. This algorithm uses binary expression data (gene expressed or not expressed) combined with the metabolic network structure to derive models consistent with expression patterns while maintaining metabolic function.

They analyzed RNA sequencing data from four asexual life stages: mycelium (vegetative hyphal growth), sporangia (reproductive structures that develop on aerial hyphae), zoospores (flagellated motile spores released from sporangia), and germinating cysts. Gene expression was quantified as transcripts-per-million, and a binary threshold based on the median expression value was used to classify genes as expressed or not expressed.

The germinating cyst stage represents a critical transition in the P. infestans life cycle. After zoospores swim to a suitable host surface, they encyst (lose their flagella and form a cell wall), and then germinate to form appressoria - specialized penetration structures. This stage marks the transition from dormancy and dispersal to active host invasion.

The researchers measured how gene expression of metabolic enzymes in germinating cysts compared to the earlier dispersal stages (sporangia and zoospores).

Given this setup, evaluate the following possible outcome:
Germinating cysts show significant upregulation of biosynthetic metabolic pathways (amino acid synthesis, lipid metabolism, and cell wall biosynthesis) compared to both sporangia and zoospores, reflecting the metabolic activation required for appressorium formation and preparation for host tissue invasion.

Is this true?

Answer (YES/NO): YES